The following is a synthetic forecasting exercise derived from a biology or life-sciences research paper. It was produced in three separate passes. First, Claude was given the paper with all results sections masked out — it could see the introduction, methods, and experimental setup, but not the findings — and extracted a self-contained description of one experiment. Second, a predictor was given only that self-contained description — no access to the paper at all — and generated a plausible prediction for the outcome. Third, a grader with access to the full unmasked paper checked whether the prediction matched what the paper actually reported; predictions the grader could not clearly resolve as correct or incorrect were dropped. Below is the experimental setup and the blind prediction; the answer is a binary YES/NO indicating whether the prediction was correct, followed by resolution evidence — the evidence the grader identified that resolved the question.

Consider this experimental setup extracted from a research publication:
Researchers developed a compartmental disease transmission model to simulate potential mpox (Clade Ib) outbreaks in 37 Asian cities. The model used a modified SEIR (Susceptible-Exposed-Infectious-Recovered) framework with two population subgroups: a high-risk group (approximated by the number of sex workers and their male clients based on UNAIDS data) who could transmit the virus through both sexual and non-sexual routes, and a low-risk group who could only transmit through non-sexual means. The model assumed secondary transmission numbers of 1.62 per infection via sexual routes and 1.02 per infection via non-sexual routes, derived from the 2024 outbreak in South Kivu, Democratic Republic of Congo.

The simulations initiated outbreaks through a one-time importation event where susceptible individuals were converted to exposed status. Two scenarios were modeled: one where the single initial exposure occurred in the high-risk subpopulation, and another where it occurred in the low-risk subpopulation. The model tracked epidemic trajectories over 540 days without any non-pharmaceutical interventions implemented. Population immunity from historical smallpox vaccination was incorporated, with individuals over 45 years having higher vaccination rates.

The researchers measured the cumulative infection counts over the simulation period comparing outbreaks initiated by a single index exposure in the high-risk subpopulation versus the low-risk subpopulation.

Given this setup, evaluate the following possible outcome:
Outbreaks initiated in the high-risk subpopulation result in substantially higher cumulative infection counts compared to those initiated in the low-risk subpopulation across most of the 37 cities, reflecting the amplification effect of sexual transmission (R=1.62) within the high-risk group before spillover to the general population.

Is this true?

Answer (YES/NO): YES